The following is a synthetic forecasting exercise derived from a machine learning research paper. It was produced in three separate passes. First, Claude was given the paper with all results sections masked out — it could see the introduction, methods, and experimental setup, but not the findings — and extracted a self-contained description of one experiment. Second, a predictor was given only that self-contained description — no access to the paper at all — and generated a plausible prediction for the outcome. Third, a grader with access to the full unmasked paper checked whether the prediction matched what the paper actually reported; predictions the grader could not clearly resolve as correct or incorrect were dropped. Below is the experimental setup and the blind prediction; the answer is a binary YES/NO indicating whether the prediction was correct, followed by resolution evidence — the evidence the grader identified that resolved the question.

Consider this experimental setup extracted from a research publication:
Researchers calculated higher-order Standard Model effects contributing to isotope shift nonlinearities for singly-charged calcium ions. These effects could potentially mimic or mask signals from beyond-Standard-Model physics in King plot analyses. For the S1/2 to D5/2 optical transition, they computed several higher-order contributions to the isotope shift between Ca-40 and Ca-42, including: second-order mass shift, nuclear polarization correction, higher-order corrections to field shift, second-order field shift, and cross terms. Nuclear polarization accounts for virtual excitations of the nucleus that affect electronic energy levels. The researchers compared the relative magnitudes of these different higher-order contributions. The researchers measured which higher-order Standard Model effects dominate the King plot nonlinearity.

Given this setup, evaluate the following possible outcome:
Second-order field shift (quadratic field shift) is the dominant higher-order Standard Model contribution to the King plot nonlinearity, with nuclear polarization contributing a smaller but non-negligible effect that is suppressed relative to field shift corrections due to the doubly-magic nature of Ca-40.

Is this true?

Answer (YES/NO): NO